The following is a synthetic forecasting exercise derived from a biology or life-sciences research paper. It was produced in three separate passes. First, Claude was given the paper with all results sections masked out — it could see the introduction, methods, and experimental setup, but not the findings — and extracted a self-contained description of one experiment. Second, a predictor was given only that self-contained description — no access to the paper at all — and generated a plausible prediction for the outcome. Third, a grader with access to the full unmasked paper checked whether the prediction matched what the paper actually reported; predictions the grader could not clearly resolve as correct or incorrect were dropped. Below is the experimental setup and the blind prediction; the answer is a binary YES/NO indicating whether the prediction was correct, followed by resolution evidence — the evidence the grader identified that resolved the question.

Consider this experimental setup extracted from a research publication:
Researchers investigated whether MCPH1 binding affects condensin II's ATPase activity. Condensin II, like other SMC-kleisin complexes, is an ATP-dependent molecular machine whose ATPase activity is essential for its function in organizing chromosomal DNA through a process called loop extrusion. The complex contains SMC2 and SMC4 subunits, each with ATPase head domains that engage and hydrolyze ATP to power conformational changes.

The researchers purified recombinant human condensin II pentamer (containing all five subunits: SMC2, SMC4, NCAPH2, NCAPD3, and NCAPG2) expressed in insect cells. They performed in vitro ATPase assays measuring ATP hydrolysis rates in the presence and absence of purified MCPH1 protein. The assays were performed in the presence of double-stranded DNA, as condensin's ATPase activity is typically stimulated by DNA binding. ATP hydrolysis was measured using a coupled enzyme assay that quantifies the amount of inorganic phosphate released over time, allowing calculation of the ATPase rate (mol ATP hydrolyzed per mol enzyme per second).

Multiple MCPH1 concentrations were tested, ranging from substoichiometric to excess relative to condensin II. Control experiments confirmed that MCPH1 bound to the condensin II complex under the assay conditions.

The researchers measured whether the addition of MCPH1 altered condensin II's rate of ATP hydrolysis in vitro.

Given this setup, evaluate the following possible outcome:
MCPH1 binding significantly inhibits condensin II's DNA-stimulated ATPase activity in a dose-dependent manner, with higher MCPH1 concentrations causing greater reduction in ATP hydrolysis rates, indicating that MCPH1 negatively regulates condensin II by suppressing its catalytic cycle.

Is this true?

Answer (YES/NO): NO